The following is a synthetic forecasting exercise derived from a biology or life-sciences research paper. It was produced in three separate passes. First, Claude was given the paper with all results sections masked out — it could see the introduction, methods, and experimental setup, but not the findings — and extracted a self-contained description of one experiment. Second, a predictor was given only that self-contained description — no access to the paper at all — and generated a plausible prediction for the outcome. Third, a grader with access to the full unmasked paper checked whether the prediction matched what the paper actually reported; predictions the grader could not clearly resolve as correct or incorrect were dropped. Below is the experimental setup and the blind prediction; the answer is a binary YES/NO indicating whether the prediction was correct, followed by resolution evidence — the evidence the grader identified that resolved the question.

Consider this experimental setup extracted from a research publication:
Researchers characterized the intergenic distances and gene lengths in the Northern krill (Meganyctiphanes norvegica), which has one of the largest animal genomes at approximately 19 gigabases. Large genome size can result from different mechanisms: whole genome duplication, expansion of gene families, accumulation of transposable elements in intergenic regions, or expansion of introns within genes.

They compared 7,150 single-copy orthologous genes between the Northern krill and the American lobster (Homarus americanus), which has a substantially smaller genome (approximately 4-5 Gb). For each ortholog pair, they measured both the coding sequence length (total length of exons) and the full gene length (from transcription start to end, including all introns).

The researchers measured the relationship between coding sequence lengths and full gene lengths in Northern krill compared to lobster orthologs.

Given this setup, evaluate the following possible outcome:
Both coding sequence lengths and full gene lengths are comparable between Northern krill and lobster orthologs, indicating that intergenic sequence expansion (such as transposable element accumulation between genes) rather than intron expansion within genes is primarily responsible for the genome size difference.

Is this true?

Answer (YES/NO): NO